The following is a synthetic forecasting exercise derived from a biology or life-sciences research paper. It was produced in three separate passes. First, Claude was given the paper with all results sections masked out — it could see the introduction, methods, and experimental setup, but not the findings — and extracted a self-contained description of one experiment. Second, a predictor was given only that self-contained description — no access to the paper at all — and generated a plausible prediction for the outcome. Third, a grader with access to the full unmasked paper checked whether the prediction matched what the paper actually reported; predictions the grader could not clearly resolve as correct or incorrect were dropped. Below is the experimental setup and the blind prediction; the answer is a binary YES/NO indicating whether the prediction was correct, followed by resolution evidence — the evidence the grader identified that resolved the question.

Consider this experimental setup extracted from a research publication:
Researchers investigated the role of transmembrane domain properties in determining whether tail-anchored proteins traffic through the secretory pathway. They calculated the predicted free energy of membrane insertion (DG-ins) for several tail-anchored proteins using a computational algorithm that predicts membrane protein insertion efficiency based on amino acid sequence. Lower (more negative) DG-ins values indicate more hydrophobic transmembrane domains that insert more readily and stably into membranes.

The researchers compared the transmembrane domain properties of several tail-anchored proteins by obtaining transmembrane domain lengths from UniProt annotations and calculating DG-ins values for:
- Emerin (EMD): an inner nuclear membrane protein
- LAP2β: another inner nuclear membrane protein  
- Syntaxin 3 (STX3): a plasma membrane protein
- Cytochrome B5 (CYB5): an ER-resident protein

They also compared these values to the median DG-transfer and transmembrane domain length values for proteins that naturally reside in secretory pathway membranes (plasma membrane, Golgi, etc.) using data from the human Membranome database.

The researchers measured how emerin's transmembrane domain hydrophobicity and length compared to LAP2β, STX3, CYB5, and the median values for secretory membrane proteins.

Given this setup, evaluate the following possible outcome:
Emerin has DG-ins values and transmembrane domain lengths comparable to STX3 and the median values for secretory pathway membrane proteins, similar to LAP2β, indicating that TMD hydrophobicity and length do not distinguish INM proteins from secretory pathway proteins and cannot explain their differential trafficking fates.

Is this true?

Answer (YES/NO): NO